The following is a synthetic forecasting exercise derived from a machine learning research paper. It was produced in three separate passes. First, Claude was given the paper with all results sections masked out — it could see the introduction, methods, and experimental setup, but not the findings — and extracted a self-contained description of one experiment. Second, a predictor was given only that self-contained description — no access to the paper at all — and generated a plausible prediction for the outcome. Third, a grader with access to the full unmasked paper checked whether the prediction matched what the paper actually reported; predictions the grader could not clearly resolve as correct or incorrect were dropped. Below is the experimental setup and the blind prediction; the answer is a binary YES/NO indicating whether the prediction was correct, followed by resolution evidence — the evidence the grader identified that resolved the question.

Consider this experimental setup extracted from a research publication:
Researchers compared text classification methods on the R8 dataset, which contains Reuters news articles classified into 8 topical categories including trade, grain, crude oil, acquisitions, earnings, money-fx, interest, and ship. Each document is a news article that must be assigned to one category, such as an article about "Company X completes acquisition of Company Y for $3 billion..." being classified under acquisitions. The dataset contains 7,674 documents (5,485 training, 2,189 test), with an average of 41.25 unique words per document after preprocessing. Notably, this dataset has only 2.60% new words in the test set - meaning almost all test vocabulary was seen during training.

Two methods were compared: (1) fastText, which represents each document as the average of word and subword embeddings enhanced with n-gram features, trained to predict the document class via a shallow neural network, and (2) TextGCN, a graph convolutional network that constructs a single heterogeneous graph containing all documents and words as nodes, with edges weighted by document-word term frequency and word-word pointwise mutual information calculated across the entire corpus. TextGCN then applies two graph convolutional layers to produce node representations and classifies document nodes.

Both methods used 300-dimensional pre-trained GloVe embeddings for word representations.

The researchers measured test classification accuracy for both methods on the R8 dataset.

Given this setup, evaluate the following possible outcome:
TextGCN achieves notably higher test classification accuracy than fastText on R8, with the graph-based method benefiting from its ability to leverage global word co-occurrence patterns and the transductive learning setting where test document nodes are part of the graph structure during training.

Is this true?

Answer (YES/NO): NO